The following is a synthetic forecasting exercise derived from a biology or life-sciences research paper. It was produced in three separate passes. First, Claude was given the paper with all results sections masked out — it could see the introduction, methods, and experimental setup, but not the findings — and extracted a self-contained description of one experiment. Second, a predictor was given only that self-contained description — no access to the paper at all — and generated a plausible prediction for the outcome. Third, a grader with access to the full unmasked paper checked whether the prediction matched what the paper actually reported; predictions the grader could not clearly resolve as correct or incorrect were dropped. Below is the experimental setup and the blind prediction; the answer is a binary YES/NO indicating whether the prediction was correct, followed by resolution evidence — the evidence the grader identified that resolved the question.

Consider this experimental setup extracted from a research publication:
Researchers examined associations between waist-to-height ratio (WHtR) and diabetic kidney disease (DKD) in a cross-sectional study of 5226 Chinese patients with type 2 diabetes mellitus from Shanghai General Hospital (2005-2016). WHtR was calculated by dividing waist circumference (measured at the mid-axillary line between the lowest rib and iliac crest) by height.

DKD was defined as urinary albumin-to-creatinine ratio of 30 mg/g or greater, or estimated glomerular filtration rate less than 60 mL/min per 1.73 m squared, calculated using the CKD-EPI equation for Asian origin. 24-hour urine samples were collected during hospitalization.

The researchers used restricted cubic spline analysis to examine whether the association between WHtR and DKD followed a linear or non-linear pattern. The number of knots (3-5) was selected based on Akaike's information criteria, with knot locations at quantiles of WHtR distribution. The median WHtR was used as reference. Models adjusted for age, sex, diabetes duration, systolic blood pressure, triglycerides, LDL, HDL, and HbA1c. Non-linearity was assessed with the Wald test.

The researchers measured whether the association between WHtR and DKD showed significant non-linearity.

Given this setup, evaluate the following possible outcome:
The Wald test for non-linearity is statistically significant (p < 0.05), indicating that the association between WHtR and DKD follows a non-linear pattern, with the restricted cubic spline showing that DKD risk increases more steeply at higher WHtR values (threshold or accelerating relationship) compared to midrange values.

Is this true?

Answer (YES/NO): YES